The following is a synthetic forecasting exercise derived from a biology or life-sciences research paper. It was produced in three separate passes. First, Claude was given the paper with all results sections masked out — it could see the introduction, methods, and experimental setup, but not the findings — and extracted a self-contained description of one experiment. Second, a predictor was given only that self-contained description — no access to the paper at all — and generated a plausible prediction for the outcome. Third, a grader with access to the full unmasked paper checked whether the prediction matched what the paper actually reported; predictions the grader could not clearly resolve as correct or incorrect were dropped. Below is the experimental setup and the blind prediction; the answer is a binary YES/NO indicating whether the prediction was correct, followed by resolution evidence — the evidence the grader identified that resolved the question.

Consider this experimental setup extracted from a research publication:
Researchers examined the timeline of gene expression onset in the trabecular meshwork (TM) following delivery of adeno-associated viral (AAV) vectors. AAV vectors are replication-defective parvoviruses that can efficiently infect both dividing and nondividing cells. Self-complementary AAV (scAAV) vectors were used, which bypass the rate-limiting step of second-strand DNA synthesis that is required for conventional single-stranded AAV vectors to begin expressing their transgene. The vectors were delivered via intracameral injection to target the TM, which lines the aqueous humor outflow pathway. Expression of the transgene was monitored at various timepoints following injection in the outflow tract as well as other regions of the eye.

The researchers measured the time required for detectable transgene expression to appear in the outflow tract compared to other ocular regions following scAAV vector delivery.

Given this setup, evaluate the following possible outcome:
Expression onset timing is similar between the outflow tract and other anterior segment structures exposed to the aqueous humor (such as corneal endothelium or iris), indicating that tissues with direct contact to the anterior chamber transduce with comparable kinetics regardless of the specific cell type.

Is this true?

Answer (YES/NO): NO